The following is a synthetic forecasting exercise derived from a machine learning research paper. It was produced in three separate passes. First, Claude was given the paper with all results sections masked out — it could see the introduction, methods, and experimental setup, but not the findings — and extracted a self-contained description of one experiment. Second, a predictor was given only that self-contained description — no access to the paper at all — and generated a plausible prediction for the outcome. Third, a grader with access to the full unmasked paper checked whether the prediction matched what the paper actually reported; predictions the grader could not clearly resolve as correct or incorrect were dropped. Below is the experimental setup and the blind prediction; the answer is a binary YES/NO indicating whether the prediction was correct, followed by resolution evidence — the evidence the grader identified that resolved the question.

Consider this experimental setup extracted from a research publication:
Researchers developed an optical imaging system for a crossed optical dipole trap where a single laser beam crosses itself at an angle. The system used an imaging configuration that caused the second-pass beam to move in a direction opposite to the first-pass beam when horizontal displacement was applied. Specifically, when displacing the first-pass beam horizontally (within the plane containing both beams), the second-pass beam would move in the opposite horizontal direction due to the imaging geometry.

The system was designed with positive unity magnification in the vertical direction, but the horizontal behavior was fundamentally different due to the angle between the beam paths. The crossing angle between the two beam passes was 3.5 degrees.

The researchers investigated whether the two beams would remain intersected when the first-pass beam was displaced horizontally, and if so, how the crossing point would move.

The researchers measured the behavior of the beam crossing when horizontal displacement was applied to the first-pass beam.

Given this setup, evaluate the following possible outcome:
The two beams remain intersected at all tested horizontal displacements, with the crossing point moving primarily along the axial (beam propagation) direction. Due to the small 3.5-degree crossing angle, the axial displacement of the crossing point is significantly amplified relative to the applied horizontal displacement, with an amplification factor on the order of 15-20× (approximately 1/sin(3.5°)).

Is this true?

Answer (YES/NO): NO